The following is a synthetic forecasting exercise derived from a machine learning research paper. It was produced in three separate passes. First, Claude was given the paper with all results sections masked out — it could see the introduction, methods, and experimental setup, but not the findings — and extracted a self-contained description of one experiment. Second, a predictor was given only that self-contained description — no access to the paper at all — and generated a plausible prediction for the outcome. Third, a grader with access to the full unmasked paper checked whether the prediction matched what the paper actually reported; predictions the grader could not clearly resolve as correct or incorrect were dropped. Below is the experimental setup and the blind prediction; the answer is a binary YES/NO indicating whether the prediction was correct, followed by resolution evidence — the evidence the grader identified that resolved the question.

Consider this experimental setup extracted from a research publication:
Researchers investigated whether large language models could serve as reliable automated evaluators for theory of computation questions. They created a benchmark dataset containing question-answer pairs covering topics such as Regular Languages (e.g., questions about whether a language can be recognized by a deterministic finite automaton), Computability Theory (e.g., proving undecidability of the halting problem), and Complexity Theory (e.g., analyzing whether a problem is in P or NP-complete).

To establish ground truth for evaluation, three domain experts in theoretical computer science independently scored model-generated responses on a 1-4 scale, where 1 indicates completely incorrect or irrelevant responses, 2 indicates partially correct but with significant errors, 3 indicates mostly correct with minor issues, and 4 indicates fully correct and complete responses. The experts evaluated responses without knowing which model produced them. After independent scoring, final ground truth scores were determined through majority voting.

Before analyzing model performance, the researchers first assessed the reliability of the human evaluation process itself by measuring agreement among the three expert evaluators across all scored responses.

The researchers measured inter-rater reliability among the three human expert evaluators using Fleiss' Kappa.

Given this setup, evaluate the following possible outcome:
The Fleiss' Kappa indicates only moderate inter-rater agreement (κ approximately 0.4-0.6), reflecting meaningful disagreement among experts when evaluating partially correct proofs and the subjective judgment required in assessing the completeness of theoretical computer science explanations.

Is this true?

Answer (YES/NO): NO